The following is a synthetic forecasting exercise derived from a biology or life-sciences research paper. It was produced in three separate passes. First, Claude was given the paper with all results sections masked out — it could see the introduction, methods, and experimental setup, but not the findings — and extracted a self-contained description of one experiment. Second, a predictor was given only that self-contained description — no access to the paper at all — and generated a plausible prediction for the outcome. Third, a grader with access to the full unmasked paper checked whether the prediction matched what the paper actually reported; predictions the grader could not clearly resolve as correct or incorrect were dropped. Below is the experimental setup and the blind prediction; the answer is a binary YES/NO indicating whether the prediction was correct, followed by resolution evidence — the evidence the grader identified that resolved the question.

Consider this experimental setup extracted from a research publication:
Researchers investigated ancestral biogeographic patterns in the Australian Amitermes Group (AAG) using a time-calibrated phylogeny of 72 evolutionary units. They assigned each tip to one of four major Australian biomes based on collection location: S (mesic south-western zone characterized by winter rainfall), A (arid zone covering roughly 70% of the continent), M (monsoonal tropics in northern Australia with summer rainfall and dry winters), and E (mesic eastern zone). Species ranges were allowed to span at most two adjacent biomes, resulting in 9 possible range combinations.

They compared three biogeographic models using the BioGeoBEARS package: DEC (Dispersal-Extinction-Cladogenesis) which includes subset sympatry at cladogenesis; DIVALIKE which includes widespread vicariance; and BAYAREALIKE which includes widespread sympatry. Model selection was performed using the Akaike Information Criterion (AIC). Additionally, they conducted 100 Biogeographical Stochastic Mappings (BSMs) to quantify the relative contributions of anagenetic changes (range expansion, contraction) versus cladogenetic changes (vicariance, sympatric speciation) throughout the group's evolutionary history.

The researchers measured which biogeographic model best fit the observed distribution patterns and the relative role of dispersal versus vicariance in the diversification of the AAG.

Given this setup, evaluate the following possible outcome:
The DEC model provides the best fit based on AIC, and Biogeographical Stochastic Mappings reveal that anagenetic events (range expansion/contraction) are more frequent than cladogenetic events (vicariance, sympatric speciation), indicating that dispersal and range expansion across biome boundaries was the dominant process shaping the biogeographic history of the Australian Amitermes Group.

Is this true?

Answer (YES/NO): NO